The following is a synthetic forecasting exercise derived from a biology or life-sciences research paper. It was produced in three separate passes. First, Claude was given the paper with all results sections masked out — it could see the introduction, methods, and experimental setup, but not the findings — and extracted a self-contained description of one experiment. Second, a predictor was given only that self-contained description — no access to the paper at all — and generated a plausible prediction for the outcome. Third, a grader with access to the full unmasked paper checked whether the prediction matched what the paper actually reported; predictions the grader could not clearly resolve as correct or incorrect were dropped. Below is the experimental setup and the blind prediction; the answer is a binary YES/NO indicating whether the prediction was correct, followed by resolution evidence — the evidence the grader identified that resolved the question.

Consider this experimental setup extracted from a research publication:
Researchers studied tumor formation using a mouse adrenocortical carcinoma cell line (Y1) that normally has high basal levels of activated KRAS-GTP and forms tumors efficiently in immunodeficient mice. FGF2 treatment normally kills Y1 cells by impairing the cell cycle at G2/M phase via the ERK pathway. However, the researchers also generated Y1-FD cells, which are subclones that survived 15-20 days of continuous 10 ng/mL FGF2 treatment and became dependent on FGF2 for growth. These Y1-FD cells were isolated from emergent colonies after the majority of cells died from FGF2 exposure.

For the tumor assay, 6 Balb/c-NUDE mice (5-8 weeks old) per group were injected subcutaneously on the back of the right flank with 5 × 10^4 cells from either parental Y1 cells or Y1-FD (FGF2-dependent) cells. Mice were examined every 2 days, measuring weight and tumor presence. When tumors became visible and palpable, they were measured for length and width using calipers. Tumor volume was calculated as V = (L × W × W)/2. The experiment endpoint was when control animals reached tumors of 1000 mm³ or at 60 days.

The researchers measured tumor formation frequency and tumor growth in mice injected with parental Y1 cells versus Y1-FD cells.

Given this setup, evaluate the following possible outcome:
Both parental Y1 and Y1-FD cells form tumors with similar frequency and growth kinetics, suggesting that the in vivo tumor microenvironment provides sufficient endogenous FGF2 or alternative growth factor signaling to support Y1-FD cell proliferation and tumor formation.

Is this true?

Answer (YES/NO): NO